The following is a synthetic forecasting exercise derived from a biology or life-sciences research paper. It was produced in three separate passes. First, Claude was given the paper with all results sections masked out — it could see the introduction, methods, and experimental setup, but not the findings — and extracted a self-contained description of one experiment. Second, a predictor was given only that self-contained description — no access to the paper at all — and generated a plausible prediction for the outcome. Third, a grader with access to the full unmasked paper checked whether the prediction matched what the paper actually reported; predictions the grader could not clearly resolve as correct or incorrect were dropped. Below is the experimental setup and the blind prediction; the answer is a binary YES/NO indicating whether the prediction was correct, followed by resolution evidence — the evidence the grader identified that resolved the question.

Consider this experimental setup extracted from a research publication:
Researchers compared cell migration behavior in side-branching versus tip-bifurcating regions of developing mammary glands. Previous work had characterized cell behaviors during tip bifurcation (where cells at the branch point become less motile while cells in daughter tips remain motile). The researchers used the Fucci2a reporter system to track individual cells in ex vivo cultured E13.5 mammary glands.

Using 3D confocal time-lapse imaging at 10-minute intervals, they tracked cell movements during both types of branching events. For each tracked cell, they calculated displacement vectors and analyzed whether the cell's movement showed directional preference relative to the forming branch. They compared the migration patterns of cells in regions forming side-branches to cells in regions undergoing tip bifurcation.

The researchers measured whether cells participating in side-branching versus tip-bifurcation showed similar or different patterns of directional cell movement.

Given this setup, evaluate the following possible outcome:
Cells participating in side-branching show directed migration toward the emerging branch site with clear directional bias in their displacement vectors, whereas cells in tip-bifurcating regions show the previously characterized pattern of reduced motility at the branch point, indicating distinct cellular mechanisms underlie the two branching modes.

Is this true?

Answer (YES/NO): NO